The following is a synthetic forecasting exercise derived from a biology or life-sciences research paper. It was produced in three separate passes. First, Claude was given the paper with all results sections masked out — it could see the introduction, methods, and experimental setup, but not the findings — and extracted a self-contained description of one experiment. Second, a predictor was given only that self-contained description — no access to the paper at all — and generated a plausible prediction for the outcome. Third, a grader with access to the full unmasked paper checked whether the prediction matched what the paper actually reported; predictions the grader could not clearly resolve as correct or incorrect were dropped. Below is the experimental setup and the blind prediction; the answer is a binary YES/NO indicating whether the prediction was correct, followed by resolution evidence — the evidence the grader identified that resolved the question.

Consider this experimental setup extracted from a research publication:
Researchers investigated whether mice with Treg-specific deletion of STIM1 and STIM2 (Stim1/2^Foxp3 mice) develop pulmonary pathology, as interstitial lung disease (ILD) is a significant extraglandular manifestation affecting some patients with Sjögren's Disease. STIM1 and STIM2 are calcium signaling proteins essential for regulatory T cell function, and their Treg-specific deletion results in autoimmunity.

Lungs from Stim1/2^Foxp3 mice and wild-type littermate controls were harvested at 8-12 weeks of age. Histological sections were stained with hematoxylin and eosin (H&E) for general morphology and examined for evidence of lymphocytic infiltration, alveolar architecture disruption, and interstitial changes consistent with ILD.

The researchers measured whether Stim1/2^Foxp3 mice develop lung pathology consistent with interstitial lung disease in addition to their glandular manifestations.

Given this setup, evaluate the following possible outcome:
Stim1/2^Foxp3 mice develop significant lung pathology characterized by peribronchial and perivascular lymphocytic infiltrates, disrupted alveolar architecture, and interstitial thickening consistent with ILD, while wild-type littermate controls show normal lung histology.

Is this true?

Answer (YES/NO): YES